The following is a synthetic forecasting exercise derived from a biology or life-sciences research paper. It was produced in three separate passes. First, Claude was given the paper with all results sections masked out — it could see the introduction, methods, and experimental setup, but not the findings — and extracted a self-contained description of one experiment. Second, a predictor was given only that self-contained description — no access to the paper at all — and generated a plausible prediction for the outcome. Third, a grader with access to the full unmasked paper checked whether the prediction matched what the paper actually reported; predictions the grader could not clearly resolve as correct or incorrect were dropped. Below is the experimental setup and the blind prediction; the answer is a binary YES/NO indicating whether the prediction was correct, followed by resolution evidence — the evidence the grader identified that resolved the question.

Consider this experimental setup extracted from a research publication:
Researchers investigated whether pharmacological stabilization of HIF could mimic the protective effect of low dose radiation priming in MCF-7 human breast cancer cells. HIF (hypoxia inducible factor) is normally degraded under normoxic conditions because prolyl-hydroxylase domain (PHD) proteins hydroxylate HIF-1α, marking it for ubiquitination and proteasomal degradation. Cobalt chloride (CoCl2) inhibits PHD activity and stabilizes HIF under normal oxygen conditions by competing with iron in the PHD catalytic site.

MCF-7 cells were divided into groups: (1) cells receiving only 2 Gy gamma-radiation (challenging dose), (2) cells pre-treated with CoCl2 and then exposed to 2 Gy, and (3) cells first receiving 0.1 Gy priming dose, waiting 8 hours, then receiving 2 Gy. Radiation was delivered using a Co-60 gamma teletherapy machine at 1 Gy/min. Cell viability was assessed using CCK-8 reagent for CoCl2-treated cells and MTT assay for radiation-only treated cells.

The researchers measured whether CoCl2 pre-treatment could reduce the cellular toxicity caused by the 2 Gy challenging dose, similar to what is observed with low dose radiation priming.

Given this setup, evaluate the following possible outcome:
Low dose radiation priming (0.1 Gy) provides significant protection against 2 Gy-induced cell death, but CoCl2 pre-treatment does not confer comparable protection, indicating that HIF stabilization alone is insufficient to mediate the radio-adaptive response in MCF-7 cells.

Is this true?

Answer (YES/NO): NO